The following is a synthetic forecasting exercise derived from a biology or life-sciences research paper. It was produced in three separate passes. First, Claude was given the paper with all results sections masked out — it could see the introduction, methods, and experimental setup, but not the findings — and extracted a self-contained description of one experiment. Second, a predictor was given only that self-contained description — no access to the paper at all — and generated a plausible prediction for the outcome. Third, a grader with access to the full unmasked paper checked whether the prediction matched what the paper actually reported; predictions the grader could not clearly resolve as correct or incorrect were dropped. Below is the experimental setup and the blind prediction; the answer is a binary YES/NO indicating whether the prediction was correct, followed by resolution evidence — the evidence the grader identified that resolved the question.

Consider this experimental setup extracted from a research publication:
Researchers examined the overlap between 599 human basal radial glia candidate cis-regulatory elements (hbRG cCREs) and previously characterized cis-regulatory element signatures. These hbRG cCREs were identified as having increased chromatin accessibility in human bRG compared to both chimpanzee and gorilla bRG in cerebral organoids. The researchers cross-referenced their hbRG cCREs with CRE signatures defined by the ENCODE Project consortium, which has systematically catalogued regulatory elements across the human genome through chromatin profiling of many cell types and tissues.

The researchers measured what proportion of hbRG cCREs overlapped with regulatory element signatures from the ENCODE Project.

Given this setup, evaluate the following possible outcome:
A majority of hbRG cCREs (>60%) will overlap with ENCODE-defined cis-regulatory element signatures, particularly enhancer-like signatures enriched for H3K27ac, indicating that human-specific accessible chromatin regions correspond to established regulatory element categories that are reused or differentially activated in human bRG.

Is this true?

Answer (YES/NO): YES